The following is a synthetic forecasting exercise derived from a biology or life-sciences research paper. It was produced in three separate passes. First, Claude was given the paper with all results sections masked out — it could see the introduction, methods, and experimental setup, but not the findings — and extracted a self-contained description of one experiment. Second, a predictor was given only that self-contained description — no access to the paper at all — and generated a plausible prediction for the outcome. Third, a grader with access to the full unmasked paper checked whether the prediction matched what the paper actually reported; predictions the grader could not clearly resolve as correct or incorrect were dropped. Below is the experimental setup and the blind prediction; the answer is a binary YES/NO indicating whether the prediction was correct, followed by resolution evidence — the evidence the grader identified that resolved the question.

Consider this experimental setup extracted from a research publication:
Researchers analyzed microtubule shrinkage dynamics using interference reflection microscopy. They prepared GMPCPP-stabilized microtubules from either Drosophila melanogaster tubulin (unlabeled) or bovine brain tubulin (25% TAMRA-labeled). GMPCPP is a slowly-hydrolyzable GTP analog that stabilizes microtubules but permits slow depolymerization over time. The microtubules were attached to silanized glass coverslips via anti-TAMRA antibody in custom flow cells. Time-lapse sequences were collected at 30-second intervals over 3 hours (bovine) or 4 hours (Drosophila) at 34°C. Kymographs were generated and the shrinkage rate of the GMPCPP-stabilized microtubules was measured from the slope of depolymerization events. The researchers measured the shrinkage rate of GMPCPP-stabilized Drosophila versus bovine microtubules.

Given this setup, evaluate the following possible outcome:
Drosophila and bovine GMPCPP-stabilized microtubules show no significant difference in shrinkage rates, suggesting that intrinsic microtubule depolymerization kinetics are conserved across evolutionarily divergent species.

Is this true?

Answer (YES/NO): NO